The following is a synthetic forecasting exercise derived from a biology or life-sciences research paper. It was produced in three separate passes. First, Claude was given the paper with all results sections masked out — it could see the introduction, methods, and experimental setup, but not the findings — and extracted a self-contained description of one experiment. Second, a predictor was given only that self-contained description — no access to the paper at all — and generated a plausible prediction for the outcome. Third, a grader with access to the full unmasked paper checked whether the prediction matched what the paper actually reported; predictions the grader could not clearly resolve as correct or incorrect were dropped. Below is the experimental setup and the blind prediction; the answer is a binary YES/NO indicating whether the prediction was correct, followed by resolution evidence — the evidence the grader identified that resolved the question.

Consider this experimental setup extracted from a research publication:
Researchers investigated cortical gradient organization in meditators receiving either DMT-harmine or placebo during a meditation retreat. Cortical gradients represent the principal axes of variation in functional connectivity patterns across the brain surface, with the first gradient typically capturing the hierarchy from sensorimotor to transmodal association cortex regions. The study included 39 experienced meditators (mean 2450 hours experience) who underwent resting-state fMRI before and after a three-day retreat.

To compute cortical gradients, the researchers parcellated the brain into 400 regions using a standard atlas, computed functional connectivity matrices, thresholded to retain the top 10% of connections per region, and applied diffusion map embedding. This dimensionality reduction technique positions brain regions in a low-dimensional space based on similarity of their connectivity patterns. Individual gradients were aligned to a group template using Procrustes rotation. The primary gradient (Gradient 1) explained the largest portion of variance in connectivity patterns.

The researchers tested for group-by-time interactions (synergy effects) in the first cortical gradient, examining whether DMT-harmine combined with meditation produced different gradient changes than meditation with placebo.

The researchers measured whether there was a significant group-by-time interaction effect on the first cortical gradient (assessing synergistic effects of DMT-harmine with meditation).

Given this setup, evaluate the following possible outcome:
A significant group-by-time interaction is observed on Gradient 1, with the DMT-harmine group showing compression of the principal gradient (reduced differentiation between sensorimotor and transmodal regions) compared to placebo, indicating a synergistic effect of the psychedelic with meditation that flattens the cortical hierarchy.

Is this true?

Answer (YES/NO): NO